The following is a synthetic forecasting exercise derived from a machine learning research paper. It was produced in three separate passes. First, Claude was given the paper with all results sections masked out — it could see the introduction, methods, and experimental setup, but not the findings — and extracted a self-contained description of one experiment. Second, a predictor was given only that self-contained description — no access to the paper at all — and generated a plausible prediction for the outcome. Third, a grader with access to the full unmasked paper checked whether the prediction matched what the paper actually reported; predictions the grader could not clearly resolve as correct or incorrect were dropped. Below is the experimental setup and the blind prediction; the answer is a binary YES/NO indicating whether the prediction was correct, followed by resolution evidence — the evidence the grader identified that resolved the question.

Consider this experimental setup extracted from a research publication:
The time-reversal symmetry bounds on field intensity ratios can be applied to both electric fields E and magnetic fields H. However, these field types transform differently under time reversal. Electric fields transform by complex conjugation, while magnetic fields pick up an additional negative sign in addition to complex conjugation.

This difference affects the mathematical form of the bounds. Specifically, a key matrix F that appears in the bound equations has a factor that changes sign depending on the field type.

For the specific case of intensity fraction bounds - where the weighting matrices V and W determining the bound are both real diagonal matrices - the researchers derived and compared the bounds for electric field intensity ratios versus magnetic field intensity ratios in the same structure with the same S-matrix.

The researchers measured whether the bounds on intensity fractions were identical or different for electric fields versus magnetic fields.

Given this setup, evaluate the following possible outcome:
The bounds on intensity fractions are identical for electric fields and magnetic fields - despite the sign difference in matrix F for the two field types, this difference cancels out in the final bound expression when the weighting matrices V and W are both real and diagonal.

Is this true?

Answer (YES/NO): YES